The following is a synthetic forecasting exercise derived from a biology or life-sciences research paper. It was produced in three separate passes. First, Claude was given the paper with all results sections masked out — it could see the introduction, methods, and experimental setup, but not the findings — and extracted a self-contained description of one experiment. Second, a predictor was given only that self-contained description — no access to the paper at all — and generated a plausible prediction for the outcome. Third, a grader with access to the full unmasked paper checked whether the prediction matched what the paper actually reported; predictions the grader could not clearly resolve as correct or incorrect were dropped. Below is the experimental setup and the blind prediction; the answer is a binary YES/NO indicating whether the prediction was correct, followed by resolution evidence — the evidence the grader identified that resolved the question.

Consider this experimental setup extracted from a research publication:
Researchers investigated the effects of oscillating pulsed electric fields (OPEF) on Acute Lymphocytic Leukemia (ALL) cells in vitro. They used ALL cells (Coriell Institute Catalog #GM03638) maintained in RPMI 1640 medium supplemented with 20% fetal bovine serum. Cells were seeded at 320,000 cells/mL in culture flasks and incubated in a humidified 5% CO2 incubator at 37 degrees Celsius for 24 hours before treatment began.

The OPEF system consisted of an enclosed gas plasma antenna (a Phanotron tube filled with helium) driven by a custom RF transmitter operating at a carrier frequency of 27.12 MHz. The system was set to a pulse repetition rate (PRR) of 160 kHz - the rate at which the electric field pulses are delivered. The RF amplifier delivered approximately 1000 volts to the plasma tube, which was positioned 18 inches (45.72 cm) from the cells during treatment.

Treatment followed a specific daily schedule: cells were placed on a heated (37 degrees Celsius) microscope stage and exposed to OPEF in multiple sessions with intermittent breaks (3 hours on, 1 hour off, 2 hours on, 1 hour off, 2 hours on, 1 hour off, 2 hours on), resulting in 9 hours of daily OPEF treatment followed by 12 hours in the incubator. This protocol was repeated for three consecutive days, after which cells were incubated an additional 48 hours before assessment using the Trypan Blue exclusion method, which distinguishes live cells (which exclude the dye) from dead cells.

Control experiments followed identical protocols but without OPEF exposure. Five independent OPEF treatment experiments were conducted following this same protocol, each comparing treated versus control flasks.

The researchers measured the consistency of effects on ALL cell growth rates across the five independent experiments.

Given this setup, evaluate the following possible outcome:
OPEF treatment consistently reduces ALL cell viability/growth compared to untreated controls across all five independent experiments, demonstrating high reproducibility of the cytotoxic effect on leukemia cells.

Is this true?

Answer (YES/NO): YES